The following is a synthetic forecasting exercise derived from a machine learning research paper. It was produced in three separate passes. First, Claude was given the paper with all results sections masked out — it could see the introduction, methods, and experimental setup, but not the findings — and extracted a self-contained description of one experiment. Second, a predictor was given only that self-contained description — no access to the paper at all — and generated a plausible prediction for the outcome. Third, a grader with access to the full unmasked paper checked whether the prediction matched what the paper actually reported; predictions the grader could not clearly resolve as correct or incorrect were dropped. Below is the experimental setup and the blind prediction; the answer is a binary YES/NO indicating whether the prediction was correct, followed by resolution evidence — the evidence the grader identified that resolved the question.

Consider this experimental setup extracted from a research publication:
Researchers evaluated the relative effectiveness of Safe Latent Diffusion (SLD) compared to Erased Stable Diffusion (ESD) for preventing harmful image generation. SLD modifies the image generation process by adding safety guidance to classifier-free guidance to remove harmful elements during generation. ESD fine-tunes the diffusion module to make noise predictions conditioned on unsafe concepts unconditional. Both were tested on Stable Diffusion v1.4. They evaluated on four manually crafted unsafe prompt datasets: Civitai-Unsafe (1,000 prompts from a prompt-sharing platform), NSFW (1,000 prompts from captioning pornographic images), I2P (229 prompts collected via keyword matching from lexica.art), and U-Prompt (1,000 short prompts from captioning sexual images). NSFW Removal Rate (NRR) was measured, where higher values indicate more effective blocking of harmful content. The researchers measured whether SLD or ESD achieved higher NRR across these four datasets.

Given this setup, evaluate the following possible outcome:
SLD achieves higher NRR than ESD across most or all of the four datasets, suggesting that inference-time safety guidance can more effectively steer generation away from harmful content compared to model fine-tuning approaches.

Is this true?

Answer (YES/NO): NO